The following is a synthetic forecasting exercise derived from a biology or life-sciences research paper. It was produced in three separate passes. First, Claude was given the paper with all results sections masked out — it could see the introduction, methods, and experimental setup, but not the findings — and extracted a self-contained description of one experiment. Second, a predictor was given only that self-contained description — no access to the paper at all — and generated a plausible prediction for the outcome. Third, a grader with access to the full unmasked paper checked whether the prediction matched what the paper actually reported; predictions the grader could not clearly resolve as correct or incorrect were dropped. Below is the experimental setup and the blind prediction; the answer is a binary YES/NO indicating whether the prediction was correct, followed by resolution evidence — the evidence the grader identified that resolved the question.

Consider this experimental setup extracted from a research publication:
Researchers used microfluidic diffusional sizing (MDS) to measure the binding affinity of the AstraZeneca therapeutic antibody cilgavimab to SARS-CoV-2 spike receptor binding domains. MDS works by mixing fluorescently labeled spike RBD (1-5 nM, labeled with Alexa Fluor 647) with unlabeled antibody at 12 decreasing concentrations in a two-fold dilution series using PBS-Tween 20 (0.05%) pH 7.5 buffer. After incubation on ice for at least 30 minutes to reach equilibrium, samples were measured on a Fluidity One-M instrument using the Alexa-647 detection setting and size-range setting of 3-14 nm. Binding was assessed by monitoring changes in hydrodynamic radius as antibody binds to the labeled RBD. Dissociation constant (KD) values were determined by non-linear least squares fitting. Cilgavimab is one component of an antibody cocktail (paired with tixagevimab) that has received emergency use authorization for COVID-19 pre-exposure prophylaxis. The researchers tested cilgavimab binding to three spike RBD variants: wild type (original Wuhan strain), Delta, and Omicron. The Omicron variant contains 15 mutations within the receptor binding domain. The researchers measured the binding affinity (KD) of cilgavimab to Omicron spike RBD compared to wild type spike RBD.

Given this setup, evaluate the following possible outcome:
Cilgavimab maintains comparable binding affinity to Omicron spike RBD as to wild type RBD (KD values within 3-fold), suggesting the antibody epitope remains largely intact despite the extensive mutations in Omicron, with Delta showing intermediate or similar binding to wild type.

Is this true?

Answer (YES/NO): NO